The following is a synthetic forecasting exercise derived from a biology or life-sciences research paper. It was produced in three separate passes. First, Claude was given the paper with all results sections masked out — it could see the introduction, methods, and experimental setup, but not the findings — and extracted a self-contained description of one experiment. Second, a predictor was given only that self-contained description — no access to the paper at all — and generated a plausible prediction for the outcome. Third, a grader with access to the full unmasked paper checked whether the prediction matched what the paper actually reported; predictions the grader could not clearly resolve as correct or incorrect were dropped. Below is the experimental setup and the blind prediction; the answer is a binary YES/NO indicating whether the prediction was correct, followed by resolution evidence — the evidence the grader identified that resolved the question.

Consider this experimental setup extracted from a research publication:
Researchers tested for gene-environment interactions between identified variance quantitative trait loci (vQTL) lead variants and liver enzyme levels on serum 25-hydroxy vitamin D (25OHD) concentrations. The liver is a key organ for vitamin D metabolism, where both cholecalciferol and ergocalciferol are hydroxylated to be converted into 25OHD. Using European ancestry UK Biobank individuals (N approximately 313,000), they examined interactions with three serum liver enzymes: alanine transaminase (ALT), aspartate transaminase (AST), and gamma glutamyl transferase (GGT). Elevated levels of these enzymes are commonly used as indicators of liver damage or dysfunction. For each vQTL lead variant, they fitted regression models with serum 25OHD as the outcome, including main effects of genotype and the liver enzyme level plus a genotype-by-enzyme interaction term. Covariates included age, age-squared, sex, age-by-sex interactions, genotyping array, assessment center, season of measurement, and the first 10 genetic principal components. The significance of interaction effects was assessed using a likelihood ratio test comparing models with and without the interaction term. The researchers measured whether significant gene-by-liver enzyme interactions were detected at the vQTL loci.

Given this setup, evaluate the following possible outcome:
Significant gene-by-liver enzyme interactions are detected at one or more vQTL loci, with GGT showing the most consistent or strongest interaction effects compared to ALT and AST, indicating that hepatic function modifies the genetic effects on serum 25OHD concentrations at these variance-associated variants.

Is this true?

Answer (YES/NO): NO